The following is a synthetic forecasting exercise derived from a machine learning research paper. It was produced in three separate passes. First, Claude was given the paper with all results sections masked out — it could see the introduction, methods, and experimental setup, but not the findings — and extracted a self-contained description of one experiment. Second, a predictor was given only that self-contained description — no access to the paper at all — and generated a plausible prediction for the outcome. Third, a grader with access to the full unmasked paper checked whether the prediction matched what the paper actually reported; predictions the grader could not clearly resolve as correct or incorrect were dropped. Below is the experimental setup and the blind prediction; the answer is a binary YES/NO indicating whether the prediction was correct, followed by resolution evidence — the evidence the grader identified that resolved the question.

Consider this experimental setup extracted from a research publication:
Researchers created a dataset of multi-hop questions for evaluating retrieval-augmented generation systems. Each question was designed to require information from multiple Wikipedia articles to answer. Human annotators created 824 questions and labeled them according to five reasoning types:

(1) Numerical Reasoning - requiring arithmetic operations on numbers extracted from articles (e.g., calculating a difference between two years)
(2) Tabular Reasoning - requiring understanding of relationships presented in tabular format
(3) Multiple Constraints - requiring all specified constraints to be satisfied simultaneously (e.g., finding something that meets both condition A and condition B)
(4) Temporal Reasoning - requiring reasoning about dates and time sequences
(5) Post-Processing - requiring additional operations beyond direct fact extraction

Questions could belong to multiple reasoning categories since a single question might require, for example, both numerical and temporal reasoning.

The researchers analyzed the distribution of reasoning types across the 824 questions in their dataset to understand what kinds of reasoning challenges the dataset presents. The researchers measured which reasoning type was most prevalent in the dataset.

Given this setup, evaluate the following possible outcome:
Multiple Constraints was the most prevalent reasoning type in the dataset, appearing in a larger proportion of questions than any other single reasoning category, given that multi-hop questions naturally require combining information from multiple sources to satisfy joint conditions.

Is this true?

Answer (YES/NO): YES